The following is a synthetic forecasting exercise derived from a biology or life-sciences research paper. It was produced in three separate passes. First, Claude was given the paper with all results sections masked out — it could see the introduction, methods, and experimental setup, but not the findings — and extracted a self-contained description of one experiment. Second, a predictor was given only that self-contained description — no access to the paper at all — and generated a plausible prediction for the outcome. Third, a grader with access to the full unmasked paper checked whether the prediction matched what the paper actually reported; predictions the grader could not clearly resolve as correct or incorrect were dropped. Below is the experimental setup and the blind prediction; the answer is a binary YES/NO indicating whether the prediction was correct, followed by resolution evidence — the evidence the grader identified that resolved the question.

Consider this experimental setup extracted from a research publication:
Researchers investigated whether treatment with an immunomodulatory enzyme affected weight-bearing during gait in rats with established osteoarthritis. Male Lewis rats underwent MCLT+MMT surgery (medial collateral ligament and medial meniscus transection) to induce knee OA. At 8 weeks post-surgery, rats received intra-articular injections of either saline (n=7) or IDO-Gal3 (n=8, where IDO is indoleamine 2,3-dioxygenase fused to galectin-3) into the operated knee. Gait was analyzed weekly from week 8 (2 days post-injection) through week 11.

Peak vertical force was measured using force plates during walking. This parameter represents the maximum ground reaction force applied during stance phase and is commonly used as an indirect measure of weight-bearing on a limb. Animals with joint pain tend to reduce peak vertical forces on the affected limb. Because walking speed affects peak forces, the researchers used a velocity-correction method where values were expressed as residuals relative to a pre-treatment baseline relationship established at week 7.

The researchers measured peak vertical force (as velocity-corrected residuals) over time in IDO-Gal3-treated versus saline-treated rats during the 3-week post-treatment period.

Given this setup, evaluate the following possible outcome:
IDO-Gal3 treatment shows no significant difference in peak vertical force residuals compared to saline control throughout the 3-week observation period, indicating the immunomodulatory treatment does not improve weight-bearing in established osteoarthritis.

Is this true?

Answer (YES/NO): NO